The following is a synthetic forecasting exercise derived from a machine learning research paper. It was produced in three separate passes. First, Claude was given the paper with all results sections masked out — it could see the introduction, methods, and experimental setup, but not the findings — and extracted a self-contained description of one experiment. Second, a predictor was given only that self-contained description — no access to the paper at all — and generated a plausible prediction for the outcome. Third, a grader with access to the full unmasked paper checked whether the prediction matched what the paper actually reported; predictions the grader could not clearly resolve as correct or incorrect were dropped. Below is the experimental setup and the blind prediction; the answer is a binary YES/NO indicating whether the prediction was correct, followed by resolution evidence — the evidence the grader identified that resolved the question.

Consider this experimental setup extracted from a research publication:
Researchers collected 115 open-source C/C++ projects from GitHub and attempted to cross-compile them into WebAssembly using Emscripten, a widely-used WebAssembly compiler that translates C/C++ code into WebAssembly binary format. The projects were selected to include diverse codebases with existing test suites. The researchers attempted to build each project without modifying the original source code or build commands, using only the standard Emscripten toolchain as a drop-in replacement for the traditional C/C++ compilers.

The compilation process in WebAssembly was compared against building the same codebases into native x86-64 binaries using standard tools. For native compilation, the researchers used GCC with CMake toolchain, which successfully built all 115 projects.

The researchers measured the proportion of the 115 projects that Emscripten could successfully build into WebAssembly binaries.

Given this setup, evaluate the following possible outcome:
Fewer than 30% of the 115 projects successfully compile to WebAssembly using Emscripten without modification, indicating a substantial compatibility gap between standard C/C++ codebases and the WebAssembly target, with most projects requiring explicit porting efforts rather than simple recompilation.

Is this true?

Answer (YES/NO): NO